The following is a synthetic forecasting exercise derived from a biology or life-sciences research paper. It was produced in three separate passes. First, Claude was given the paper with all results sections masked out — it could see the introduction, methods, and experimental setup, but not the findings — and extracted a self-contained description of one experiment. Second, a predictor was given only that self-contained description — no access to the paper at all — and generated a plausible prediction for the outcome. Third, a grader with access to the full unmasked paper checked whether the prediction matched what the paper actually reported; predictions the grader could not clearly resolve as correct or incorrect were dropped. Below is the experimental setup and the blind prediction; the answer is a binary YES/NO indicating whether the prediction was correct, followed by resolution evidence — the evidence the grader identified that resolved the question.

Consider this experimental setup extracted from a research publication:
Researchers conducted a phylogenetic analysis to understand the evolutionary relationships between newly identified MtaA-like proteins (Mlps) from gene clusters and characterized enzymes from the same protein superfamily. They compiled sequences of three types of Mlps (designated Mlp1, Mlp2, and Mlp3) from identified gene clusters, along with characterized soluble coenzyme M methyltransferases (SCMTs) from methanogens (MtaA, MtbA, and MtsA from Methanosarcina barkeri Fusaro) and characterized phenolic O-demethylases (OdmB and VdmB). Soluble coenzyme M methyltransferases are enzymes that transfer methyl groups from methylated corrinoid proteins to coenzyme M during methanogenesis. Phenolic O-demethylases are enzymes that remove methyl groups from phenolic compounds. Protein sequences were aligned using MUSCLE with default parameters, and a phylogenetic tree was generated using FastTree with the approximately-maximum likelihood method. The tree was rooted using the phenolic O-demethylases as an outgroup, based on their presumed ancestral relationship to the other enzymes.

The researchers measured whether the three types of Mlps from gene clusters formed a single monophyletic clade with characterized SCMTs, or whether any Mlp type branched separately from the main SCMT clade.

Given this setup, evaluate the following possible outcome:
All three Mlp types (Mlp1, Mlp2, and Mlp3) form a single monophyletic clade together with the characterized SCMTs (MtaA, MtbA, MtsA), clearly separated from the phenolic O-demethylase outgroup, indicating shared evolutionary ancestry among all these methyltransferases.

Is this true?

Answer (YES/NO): YES